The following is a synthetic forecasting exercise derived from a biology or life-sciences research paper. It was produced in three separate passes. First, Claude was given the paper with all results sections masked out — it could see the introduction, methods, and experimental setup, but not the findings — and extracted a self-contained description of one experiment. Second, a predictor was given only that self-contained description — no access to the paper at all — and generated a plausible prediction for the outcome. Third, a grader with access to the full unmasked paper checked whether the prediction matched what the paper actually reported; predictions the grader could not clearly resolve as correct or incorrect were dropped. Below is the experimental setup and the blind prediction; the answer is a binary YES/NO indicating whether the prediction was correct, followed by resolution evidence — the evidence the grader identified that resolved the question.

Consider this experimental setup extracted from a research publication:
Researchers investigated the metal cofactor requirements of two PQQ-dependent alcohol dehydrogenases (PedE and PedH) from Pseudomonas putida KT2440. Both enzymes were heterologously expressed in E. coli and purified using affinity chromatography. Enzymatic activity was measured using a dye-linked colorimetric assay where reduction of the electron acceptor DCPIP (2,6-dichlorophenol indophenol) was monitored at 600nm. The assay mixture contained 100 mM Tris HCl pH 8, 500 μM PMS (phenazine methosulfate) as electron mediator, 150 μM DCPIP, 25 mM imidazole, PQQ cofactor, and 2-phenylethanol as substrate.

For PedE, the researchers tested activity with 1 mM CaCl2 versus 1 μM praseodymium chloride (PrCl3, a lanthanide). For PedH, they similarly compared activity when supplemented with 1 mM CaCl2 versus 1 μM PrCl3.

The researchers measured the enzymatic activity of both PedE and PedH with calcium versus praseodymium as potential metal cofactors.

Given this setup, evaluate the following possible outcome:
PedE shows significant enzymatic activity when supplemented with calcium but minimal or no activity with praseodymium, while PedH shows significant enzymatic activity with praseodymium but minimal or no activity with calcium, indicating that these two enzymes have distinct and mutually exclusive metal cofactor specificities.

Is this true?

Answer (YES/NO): YES